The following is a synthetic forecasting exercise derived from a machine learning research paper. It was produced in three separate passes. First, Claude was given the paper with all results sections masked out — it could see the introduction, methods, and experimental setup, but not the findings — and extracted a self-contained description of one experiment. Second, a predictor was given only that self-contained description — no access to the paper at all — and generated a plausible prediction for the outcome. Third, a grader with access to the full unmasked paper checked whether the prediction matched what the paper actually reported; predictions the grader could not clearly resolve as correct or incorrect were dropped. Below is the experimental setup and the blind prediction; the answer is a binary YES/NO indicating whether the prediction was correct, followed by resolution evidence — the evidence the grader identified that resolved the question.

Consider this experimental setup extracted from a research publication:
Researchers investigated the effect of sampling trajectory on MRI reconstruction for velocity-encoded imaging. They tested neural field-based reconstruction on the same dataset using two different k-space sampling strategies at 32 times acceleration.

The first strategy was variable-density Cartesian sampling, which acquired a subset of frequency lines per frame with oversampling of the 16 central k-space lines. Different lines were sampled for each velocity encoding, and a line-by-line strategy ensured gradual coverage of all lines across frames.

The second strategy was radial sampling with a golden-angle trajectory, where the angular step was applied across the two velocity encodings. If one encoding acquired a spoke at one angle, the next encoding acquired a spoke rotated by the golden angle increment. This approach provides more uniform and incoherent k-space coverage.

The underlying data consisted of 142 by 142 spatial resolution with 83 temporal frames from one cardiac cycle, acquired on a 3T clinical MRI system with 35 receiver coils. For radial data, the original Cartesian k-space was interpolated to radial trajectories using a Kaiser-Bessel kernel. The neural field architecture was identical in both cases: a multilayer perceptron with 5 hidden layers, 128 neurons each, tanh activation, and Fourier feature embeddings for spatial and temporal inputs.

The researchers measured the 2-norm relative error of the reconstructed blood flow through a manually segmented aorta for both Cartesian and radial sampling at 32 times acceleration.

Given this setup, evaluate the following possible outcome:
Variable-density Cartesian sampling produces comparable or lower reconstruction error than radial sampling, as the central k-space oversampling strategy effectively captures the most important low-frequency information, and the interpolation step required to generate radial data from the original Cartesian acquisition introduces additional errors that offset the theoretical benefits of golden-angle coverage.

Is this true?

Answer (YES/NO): NO